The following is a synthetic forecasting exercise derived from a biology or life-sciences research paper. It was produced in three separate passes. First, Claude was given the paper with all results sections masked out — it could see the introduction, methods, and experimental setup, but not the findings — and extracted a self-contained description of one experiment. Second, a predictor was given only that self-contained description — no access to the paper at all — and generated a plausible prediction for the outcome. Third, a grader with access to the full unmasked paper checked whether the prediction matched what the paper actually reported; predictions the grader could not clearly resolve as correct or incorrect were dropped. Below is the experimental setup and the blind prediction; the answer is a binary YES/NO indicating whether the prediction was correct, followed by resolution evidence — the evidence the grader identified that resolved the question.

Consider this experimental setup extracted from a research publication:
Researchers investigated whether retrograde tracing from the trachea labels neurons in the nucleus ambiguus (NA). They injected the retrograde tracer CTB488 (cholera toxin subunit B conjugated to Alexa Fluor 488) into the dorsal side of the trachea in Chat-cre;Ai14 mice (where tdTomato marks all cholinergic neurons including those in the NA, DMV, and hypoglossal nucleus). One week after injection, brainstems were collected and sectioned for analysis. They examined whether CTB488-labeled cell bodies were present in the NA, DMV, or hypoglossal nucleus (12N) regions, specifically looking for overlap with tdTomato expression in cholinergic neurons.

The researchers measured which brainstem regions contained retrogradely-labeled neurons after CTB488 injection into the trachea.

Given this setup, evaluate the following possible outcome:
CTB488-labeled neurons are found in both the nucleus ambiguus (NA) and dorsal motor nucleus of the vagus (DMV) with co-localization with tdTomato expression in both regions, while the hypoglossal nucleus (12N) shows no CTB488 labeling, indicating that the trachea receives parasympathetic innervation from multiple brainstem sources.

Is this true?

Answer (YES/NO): NO